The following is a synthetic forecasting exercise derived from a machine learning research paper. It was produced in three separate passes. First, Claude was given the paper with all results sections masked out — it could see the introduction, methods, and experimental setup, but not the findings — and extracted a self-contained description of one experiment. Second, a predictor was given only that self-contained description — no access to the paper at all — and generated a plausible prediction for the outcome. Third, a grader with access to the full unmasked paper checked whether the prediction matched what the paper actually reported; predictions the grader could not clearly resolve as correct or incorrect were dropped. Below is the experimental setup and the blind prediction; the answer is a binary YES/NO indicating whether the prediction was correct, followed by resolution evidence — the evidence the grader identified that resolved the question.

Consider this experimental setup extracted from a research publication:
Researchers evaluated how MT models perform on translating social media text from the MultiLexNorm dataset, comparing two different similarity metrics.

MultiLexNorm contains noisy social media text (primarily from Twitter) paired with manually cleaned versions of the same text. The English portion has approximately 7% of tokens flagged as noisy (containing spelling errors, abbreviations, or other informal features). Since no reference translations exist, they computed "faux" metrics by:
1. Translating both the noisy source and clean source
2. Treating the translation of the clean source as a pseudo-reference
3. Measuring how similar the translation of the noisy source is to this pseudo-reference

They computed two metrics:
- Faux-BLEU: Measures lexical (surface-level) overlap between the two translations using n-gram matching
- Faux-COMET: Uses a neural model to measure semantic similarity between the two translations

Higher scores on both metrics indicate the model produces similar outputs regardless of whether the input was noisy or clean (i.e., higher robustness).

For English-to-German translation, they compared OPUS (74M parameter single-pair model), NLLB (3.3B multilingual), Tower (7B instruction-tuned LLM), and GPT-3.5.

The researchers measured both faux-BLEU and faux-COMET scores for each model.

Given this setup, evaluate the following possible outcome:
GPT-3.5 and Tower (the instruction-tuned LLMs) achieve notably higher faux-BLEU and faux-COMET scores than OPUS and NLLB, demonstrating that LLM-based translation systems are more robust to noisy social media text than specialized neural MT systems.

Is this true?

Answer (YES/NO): NO